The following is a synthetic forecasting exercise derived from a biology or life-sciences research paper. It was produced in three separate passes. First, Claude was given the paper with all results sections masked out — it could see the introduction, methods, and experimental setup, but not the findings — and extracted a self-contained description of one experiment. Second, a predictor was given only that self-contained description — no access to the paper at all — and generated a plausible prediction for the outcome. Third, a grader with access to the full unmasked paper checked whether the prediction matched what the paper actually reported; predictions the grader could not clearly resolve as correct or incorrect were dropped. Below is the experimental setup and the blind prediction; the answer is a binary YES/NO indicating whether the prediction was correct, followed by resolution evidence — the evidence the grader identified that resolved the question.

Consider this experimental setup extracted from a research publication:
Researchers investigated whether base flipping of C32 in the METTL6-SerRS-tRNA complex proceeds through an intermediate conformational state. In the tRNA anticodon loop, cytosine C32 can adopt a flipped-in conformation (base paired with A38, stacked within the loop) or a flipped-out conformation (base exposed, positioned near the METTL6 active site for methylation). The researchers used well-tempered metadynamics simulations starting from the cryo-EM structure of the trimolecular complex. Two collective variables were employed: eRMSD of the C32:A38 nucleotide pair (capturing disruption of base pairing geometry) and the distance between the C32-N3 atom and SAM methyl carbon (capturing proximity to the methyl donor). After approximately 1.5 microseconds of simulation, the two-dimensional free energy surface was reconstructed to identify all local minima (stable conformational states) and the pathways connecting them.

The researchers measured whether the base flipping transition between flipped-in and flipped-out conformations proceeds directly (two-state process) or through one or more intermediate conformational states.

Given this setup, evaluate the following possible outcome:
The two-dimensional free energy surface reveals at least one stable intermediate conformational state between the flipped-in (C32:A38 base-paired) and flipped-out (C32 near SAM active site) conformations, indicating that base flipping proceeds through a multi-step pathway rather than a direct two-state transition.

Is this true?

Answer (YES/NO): YES